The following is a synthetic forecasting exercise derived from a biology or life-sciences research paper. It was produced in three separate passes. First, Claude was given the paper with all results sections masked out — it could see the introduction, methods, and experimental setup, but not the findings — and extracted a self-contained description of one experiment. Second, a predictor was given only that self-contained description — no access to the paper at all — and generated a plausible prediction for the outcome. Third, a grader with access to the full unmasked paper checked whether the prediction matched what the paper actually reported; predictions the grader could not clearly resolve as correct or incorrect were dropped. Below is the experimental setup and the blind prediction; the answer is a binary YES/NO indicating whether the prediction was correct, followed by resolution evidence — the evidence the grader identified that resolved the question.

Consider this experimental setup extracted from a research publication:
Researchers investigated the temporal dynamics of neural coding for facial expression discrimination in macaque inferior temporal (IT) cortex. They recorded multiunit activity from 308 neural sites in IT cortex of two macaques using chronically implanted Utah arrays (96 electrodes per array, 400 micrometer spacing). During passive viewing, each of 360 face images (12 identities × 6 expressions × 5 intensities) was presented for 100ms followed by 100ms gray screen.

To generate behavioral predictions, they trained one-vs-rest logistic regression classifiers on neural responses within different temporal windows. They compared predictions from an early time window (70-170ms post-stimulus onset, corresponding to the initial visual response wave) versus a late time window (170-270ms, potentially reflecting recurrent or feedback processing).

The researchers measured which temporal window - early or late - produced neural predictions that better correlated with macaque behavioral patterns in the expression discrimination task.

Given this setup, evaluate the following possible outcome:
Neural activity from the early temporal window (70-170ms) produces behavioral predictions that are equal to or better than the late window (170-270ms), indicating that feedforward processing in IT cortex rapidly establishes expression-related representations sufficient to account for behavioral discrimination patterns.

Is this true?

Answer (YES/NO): YES